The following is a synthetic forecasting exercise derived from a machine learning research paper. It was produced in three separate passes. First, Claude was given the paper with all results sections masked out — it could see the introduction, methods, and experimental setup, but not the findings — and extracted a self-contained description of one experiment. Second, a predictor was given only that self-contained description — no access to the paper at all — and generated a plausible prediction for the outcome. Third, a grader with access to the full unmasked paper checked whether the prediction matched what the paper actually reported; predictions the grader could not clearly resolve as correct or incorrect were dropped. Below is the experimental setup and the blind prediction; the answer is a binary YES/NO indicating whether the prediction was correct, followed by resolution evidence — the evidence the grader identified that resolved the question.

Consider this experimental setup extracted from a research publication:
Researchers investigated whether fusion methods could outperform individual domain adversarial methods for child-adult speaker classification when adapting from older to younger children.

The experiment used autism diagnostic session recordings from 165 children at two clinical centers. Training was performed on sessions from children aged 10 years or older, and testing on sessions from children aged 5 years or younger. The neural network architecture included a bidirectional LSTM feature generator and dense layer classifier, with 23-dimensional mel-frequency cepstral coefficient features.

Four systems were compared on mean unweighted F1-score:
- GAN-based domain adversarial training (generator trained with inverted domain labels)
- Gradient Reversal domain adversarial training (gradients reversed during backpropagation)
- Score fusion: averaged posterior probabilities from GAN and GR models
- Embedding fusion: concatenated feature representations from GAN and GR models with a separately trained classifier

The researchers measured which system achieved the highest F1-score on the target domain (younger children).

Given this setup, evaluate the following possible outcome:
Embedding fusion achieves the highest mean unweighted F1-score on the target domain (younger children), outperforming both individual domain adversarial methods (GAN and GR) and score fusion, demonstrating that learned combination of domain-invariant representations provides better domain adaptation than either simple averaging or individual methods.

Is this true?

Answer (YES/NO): NO